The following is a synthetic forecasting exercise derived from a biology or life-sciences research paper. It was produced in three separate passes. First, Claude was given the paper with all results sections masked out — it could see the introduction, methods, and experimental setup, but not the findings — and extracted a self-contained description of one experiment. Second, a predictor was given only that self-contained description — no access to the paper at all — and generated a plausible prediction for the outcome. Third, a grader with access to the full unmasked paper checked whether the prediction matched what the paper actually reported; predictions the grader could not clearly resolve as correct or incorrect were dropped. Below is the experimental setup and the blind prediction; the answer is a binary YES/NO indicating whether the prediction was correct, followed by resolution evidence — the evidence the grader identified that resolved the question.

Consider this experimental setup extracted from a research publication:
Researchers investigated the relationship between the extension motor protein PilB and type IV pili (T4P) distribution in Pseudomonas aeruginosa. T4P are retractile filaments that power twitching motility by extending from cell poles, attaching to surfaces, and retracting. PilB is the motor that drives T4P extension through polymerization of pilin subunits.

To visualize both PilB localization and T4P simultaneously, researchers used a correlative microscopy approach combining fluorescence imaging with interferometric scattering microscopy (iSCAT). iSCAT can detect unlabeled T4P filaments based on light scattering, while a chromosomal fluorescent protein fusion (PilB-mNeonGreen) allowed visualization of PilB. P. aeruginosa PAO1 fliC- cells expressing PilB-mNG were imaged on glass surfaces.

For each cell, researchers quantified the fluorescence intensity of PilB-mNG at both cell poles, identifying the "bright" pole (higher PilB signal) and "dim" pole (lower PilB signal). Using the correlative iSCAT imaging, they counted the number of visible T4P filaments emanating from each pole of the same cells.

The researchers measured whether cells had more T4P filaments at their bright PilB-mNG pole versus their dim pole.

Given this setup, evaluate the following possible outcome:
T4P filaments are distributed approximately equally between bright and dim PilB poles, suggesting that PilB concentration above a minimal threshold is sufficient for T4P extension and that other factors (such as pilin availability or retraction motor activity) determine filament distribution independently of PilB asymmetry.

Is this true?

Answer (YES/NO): NO